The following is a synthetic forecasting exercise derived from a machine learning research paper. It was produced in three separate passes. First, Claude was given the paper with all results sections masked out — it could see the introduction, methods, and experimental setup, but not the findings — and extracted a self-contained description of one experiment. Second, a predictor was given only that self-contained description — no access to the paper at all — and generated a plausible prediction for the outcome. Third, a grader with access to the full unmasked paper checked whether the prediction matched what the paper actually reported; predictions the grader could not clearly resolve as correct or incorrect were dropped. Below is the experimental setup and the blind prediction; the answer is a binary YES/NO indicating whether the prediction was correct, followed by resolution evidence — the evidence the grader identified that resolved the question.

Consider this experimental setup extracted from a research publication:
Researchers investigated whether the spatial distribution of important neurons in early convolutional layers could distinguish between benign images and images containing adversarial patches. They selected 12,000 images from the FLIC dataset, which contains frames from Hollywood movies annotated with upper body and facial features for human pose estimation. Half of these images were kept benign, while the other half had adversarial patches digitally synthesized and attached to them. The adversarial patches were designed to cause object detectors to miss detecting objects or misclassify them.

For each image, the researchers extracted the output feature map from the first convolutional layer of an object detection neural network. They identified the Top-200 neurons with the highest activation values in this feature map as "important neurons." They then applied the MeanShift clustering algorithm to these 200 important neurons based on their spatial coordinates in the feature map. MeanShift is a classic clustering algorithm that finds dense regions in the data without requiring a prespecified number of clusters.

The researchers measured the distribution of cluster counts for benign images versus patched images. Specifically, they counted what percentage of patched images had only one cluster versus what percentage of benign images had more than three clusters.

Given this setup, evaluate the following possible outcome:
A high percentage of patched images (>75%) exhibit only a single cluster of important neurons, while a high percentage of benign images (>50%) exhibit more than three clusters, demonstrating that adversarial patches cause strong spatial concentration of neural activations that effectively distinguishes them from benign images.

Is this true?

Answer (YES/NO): YES